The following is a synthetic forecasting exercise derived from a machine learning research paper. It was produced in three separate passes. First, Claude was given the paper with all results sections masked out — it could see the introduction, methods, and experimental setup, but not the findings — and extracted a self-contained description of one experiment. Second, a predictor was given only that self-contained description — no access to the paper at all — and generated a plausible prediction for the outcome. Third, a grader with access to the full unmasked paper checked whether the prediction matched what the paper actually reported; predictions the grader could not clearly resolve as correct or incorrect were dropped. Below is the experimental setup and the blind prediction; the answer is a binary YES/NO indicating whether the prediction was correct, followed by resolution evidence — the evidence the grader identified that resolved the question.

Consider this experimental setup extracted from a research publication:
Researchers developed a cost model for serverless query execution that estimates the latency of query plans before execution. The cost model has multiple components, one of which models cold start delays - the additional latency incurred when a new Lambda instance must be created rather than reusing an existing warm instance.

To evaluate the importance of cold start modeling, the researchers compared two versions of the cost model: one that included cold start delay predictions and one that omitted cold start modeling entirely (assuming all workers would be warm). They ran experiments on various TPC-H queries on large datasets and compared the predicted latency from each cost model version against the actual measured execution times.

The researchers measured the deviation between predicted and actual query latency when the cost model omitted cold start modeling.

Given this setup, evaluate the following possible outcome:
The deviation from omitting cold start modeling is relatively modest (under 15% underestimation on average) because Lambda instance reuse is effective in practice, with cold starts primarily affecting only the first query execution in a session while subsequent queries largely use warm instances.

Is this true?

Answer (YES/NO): NO